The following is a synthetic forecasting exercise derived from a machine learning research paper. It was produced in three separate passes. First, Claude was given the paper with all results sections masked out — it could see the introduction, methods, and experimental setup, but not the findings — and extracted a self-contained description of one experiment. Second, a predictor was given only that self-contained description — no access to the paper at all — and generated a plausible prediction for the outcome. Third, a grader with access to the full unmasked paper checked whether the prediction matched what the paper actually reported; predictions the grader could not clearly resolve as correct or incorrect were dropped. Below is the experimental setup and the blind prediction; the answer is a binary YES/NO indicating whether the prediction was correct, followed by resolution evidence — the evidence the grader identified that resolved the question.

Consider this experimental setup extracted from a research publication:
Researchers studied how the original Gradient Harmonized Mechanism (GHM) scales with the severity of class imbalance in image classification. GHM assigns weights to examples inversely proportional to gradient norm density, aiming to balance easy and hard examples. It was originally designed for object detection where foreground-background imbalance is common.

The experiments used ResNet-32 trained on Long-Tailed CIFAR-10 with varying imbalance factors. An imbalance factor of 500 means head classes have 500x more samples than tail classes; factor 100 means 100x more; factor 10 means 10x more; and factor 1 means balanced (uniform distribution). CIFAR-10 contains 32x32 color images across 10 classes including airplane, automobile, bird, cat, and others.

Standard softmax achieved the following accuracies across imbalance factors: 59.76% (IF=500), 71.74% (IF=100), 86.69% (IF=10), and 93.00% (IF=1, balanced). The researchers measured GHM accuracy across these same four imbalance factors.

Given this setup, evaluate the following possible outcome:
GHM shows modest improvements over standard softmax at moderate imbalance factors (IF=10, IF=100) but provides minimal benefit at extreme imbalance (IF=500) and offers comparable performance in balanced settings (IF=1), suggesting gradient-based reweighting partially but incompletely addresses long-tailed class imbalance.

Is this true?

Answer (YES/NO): NO